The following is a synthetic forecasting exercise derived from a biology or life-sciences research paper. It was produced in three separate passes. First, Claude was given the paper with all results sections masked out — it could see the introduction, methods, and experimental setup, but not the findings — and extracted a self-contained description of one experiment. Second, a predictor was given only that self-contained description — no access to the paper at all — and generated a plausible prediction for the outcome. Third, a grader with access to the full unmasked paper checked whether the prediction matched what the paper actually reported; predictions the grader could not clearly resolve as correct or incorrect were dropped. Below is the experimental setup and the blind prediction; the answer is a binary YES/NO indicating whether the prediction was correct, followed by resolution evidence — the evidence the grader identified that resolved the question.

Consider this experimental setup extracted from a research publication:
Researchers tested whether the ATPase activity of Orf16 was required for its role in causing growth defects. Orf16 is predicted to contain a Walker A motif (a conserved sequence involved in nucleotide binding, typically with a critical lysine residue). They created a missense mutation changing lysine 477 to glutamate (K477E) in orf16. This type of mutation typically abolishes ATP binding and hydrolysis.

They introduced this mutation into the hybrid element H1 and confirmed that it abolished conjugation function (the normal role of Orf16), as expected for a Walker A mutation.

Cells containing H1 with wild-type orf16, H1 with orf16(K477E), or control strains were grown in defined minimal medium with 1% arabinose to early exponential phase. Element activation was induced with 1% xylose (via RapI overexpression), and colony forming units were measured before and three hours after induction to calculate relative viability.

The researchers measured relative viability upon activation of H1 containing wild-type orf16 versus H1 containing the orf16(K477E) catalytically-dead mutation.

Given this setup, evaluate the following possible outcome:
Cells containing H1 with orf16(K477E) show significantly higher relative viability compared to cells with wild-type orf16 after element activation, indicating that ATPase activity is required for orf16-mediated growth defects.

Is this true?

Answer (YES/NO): NO